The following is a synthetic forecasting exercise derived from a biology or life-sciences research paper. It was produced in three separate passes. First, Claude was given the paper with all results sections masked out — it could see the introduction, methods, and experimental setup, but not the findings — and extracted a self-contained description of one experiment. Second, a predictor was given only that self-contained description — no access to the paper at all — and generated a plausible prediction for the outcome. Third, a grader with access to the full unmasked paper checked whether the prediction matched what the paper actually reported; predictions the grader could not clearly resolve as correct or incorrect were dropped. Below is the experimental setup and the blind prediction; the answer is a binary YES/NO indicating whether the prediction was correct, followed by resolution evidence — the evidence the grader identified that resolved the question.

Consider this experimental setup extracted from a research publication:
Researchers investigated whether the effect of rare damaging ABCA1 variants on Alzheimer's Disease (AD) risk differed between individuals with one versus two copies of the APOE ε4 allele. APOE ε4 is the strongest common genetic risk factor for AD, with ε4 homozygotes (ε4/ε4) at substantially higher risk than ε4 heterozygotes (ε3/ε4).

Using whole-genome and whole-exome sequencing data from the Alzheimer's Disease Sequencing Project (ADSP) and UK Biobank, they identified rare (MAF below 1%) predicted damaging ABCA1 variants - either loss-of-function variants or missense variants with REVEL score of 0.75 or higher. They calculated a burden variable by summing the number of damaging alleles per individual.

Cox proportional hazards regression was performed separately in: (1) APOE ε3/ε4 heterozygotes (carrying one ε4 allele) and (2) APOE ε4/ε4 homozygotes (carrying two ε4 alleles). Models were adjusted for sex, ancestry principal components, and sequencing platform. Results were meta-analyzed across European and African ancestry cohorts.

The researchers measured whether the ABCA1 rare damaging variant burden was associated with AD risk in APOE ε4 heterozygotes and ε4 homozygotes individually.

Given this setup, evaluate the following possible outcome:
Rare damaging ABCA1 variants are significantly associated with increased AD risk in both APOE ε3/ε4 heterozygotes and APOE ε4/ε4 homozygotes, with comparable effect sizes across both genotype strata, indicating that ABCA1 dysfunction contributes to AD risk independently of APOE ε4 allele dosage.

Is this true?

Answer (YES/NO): NO